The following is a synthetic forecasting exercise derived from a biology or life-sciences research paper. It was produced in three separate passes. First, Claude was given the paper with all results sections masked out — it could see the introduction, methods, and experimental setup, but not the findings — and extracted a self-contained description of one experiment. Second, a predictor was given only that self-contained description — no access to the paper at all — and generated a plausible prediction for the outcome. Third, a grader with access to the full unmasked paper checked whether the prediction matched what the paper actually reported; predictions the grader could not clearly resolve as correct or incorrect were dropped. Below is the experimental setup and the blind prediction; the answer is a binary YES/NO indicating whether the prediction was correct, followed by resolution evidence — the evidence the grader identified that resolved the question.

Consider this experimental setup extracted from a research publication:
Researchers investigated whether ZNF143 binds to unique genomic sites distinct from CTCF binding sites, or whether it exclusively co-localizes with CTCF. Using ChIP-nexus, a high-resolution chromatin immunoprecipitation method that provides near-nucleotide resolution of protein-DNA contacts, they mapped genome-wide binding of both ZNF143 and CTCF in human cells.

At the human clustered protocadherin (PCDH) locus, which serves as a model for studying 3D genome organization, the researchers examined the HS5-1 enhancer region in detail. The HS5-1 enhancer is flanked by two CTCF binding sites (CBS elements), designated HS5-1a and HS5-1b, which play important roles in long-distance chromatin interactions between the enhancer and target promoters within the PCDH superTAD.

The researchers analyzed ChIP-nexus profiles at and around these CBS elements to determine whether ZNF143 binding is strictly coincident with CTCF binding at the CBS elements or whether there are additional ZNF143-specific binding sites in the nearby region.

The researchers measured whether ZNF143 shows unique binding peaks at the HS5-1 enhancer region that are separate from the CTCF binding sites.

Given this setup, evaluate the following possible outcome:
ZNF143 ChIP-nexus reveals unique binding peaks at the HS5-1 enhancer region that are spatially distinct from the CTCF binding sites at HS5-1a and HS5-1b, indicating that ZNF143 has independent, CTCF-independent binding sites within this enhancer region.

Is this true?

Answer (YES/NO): YES